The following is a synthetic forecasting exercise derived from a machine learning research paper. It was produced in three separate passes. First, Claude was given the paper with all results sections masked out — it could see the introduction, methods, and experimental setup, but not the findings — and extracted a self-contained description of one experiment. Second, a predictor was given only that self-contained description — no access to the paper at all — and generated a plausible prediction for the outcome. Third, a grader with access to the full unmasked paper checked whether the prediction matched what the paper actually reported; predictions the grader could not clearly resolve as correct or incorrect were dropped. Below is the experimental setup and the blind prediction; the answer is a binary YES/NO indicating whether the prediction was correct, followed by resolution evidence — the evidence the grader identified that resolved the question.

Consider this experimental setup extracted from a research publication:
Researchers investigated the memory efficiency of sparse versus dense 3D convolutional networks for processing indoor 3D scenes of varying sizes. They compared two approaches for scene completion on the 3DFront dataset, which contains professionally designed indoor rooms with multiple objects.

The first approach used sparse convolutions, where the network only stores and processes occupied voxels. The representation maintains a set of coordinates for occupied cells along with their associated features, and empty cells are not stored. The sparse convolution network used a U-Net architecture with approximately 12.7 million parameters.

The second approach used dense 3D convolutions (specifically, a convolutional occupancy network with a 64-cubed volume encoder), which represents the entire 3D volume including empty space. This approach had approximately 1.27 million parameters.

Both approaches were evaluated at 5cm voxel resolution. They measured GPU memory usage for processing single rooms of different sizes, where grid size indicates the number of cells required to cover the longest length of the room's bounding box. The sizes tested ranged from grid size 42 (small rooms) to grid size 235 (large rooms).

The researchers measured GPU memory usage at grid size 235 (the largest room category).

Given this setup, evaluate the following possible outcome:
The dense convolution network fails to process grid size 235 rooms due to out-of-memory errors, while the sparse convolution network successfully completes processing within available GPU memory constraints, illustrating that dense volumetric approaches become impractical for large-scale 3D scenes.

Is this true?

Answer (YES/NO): NO